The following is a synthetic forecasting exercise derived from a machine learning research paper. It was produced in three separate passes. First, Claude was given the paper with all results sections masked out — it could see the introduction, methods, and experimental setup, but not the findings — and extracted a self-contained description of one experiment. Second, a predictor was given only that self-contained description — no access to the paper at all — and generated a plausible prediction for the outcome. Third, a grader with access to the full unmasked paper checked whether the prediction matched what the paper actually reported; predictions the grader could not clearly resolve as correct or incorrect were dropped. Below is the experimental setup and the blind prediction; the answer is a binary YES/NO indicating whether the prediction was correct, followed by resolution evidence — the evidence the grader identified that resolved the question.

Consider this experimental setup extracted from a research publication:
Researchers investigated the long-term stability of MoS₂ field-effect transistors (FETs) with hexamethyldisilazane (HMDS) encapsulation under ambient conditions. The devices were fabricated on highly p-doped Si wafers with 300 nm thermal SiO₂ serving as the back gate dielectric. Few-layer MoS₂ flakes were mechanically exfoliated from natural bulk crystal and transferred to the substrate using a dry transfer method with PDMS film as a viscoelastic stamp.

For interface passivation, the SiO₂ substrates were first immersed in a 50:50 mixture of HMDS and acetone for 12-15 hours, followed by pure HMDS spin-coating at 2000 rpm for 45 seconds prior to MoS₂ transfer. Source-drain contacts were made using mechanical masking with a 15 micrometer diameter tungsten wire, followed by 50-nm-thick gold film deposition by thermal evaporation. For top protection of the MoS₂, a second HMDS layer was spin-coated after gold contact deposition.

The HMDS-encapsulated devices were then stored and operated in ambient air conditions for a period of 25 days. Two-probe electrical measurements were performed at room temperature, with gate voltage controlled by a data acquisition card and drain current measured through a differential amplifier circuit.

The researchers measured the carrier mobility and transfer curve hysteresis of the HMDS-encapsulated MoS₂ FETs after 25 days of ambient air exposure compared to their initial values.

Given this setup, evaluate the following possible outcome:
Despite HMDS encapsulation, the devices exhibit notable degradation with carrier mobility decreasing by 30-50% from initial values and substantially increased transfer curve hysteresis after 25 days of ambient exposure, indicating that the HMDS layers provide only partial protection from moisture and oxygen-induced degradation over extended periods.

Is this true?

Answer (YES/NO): NO